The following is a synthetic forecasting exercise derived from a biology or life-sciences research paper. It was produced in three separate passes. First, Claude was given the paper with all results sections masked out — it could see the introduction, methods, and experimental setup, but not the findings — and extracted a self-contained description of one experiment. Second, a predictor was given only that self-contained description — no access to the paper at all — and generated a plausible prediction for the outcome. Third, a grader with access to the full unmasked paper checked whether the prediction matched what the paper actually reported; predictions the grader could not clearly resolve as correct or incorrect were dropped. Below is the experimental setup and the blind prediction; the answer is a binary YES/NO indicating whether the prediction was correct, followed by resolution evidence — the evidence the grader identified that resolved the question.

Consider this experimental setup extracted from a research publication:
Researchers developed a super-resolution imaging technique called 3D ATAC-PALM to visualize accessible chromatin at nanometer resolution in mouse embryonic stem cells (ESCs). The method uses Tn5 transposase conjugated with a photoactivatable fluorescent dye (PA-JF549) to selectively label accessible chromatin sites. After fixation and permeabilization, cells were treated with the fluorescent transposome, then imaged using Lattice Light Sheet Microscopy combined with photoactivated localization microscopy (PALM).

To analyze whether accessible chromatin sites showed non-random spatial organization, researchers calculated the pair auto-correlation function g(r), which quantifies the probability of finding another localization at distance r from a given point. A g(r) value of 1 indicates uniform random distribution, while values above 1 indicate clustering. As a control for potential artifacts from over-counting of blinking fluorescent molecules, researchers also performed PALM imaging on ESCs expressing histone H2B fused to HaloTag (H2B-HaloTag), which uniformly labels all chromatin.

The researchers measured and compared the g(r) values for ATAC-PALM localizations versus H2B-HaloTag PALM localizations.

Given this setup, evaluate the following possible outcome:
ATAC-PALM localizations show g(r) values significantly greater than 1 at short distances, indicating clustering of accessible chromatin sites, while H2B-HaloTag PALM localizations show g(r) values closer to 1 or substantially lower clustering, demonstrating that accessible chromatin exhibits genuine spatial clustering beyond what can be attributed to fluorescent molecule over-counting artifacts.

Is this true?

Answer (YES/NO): YES